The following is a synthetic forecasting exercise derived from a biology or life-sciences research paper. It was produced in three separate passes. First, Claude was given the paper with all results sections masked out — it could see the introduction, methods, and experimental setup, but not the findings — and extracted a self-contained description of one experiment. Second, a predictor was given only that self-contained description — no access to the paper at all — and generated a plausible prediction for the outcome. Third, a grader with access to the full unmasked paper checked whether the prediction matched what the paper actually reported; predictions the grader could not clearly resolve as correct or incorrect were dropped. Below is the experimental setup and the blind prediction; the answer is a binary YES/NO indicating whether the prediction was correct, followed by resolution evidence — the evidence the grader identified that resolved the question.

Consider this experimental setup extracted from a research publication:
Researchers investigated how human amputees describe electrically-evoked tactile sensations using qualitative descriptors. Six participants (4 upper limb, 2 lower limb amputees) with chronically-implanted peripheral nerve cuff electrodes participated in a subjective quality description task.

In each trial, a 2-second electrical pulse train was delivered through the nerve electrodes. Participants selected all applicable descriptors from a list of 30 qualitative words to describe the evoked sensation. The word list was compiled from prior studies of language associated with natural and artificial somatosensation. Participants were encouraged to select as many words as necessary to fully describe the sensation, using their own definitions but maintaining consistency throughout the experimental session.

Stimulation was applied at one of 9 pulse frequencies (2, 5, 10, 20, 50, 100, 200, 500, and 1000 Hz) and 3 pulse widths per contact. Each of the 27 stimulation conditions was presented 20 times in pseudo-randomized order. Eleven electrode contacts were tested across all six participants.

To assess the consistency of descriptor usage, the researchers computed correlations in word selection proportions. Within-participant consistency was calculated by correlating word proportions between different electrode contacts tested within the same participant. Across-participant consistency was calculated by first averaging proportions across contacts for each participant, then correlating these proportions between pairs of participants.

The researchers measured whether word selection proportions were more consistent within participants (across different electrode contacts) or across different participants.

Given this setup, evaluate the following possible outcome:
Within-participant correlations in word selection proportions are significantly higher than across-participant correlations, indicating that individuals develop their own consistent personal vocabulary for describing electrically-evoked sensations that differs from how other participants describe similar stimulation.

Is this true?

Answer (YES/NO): YES